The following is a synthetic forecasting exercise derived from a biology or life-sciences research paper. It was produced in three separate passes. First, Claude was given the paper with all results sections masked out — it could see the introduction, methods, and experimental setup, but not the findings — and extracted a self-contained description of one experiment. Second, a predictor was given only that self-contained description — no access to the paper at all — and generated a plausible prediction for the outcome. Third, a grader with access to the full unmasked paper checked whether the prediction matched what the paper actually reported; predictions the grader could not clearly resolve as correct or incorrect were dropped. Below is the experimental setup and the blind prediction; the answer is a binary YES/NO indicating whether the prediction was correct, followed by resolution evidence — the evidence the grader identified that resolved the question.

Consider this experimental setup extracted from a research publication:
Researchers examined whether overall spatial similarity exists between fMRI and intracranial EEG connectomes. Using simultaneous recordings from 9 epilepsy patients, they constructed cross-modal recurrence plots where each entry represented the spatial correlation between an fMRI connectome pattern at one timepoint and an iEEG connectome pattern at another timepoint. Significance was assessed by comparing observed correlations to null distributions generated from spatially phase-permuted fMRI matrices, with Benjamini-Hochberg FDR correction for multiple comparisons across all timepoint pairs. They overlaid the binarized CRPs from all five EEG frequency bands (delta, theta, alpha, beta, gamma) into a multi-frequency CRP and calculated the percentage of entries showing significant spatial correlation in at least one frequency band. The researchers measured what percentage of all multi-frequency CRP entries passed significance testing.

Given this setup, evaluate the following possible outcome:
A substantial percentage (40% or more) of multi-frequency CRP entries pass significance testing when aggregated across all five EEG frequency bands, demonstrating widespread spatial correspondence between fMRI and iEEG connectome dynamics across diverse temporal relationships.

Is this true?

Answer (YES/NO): NO